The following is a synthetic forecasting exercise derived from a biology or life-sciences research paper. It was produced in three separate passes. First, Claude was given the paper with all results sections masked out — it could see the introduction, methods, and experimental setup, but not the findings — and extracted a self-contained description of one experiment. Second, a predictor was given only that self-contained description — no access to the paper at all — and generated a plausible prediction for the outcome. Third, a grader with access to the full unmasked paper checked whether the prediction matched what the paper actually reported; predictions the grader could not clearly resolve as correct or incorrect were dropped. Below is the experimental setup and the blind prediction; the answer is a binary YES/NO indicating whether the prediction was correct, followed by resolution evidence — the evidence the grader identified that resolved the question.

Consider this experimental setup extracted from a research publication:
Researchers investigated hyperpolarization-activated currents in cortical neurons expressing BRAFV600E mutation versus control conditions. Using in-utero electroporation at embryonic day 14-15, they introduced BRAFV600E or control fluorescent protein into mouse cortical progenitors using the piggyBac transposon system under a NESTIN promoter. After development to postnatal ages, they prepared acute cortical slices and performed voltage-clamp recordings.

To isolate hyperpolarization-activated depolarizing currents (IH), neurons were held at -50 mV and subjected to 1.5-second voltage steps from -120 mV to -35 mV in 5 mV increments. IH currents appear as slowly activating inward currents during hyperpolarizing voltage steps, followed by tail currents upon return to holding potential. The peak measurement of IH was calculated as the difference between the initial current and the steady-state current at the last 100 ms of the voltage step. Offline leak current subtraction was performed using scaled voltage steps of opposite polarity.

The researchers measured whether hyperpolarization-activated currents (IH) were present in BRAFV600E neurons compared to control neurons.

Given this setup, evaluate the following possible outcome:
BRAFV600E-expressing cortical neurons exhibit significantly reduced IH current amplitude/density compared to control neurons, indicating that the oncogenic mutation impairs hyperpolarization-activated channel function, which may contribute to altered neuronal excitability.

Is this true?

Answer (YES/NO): NO